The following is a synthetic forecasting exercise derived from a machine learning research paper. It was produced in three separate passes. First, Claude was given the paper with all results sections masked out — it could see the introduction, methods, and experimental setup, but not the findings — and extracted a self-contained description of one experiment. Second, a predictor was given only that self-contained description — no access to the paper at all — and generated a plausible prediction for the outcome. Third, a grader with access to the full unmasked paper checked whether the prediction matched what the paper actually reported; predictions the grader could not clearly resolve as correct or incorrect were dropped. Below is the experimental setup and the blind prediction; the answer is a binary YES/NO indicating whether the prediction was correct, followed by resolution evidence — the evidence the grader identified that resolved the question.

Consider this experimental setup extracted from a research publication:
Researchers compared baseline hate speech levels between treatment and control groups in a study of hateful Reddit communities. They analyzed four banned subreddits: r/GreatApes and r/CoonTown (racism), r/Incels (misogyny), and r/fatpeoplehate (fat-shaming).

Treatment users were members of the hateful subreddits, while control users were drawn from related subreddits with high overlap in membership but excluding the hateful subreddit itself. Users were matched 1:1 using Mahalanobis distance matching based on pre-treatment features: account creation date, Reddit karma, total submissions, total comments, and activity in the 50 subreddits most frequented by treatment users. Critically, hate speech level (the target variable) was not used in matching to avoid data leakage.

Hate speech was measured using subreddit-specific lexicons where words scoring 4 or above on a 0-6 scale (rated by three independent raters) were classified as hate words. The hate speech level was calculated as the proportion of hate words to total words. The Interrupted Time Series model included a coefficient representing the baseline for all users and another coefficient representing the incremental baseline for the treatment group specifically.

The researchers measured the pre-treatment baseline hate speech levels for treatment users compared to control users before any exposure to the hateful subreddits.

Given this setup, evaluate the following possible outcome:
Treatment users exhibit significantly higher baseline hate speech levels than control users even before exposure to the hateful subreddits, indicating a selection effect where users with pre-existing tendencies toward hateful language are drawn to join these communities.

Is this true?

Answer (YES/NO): YES